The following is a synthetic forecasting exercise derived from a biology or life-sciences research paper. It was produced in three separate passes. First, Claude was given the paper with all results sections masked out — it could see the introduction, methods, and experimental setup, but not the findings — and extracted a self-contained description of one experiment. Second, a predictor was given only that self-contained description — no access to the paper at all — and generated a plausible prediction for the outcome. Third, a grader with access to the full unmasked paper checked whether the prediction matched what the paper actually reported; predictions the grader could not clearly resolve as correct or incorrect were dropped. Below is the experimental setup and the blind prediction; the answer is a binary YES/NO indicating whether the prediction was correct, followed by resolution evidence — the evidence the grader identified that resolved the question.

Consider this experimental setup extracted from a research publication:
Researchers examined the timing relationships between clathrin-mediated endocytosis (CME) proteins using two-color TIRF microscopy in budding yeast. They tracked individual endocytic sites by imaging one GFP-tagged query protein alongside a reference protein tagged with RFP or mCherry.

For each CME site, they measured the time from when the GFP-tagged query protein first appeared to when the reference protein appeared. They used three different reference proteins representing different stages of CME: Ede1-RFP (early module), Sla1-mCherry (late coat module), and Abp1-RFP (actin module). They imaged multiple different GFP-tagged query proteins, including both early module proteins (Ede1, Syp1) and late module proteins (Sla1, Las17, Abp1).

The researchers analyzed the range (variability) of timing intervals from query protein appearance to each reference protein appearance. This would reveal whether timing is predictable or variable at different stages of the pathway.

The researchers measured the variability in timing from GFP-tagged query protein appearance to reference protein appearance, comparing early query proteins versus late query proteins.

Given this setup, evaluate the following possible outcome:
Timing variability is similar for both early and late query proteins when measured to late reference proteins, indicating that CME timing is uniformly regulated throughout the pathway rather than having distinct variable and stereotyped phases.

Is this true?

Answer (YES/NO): NO